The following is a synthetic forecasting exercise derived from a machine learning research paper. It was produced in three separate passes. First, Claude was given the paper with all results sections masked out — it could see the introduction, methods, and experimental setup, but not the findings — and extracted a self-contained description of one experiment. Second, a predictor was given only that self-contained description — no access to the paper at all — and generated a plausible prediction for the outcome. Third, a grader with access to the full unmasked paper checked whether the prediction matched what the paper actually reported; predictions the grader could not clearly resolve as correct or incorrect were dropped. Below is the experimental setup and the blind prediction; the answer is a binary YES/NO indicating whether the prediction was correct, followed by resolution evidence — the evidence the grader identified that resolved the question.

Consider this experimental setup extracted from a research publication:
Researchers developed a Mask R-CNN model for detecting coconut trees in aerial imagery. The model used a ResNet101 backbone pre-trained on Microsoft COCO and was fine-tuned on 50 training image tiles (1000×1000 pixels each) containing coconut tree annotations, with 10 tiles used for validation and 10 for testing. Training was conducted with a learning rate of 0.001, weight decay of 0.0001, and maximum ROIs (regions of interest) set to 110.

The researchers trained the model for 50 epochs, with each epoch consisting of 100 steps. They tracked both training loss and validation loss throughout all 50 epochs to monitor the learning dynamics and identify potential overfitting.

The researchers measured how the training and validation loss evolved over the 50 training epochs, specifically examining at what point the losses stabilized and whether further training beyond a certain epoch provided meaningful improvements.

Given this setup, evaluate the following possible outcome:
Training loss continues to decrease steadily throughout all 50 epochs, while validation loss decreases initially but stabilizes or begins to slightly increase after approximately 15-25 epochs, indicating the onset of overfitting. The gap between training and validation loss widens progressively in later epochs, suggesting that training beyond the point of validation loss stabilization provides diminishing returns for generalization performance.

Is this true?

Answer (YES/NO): YES